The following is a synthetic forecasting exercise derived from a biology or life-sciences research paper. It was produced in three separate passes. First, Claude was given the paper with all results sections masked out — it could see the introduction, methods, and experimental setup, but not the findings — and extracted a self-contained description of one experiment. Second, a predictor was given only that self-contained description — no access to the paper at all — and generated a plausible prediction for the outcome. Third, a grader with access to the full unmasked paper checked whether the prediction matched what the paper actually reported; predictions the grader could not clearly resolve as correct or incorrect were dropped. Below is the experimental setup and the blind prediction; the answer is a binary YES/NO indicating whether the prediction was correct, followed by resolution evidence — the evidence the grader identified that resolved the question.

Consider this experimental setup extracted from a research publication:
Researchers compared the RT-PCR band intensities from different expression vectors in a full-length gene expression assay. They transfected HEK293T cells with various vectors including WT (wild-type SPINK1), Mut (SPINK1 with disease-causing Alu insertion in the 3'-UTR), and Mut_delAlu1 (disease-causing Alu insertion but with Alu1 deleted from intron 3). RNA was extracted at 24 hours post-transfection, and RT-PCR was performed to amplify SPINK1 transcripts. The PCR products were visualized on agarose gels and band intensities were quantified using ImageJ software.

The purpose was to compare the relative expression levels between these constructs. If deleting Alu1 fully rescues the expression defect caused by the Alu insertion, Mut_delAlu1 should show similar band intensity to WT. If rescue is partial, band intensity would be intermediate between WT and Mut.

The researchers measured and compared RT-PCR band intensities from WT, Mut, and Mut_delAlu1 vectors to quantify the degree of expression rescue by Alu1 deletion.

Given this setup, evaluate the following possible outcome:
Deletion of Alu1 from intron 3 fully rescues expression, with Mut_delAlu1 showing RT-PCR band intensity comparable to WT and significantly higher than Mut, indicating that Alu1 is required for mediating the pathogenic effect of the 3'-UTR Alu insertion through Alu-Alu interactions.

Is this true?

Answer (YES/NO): NO